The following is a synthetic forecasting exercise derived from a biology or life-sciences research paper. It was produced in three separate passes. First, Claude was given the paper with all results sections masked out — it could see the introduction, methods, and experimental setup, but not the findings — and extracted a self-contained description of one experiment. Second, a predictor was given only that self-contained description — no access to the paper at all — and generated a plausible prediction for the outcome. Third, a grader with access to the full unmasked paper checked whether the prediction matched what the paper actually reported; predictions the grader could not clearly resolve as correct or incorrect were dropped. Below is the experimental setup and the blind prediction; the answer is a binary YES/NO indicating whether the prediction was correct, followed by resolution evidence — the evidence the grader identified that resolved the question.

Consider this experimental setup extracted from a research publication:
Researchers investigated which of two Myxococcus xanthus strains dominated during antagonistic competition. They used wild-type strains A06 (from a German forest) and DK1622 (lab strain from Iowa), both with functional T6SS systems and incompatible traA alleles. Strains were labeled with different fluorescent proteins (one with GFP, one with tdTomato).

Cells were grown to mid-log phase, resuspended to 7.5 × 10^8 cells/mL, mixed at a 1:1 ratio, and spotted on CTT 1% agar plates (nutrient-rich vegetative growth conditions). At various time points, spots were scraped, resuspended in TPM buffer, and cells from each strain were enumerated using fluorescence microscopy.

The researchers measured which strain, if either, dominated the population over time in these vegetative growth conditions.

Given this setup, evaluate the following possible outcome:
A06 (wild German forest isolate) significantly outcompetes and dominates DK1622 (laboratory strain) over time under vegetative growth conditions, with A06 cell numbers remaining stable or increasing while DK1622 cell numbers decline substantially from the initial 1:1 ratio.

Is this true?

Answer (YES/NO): YES